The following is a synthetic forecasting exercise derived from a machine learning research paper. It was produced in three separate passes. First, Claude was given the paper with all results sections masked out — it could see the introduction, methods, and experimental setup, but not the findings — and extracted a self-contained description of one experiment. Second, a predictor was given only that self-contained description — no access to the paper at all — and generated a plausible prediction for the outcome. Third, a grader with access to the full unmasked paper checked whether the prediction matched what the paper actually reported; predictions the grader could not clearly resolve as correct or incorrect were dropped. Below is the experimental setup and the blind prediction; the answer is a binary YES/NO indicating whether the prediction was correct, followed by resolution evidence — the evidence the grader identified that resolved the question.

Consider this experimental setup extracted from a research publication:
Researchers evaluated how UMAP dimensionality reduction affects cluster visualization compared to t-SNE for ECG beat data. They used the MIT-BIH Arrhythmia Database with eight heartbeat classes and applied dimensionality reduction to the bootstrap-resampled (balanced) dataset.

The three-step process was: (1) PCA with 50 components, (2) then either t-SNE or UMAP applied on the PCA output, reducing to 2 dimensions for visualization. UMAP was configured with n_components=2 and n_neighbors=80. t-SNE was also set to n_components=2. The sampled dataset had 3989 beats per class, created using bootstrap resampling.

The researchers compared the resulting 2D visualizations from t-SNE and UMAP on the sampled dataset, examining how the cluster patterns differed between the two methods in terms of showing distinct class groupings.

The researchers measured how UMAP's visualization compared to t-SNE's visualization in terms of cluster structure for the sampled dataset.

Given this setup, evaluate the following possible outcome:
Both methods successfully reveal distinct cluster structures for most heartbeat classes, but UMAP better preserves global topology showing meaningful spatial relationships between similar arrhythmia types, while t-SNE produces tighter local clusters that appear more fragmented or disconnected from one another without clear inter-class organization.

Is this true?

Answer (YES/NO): NO